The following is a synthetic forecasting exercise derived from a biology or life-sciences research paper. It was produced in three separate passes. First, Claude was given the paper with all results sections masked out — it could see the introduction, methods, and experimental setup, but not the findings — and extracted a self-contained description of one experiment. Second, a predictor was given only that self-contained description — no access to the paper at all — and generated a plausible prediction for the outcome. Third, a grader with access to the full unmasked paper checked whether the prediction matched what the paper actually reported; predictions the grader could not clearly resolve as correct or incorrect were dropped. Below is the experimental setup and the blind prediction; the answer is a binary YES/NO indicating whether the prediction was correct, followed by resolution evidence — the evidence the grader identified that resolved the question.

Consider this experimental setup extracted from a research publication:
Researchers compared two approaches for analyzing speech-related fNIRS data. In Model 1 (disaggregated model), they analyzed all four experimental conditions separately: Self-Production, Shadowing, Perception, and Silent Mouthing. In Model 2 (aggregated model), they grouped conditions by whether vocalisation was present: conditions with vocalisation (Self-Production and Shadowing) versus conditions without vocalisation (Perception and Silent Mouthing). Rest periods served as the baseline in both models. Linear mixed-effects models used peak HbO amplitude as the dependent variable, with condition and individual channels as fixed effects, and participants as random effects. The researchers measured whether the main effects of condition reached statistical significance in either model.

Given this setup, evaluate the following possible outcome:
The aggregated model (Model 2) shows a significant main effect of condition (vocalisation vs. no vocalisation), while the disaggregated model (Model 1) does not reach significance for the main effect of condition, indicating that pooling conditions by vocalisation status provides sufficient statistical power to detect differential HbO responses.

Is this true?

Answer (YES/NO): NO